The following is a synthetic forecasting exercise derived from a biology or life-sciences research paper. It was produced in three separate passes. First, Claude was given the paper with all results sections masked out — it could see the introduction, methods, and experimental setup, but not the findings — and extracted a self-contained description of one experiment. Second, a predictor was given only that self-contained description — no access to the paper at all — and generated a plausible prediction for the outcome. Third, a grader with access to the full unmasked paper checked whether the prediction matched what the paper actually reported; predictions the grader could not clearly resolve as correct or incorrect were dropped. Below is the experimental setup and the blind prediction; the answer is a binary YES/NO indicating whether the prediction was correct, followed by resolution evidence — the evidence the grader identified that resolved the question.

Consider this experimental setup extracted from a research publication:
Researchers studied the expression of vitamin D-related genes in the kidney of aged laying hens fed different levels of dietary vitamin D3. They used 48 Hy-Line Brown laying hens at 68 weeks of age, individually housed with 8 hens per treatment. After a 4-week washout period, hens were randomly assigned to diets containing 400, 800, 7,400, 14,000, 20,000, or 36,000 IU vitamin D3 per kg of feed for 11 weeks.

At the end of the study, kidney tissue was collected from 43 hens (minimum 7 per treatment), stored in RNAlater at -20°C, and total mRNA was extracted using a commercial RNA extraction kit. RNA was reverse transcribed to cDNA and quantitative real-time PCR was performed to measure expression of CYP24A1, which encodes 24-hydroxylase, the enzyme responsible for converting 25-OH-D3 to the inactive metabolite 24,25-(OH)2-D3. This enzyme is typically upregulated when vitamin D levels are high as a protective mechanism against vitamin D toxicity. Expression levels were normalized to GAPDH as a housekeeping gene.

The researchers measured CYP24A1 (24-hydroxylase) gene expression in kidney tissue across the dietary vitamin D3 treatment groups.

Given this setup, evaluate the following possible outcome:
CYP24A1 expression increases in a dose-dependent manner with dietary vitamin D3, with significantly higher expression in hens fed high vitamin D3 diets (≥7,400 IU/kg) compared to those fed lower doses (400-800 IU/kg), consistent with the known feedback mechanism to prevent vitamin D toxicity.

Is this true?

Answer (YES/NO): NO